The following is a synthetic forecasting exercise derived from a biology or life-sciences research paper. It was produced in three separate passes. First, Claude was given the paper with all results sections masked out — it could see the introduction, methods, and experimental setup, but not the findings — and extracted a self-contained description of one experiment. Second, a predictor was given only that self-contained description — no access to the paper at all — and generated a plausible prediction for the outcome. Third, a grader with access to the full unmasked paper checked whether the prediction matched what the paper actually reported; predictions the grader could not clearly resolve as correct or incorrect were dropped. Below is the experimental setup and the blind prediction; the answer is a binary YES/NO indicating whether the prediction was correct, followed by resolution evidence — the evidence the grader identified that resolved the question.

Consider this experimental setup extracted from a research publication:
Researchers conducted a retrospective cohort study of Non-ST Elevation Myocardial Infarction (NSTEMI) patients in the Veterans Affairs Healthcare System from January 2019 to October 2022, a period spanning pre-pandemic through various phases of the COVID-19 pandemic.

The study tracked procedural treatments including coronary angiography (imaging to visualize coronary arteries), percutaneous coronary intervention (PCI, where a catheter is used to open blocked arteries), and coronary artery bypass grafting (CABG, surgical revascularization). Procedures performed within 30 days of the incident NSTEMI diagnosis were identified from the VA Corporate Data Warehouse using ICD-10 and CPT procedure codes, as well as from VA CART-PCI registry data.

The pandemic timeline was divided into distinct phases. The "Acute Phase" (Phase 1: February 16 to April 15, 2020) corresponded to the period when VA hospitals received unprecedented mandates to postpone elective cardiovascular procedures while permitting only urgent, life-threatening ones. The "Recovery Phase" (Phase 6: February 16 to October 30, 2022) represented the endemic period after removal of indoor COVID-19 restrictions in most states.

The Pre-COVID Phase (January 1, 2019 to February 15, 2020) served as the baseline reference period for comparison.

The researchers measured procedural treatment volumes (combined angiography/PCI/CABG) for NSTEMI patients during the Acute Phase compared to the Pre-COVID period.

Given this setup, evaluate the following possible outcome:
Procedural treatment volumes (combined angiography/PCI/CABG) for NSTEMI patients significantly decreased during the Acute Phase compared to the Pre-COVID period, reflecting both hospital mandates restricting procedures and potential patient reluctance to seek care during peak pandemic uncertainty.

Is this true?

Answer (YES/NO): YES